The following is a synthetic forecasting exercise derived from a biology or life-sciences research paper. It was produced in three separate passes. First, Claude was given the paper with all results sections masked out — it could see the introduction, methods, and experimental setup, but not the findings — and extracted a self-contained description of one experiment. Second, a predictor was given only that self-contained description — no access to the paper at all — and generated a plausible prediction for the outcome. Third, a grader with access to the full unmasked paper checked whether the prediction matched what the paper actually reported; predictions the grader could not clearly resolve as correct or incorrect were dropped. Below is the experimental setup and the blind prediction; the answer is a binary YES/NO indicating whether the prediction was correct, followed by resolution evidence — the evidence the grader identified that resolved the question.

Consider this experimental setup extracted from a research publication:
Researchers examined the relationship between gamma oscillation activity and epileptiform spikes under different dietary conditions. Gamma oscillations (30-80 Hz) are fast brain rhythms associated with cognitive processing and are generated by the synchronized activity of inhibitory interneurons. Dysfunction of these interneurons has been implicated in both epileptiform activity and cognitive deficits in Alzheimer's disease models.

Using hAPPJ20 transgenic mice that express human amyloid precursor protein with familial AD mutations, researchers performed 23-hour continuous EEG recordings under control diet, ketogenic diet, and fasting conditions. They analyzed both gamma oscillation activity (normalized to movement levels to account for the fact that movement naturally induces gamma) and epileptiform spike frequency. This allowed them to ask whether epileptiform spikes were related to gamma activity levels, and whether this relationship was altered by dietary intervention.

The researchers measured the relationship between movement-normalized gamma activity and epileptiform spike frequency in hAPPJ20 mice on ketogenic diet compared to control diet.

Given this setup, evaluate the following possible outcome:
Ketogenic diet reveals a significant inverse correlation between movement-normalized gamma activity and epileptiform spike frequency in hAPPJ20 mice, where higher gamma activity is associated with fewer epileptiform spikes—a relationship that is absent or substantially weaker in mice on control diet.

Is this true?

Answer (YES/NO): NO